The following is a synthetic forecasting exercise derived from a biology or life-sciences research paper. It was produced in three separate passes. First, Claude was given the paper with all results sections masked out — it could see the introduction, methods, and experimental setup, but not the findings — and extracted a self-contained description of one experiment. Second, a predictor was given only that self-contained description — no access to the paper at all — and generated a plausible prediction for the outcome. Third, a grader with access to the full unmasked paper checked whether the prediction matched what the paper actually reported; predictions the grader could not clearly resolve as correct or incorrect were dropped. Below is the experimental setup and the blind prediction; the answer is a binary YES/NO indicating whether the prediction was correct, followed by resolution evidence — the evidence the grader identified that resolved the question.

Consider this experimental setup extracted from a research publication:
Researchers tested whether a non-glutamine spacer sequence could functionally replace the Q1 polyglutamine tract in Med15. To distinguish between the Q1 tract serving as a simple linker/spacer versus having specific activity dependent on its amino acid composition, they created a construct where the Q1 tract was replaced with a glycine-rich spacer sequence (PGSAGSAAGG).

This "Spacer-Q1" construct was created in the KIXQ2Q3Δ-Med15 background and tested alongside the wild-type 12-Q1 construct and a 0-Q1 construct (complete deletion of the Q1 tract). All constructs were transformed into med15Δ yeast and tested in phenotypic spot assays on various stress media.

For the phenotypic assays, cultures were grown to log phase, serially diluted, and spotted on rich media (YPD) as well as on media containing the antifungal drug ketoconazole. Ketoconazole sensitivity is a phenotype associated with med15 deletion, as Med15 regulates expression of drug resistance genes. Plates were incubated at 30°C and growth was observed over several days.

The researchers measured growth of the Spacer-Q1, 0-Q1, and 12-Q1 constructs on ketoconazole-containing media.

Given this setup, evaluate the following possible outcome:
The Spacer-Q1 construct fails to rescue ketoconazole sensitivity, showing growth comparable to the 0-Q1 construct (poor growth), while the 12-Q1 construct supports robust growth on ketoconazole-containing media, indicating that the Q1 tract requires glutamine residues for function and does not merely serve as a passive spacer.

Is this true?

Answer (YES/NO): NO